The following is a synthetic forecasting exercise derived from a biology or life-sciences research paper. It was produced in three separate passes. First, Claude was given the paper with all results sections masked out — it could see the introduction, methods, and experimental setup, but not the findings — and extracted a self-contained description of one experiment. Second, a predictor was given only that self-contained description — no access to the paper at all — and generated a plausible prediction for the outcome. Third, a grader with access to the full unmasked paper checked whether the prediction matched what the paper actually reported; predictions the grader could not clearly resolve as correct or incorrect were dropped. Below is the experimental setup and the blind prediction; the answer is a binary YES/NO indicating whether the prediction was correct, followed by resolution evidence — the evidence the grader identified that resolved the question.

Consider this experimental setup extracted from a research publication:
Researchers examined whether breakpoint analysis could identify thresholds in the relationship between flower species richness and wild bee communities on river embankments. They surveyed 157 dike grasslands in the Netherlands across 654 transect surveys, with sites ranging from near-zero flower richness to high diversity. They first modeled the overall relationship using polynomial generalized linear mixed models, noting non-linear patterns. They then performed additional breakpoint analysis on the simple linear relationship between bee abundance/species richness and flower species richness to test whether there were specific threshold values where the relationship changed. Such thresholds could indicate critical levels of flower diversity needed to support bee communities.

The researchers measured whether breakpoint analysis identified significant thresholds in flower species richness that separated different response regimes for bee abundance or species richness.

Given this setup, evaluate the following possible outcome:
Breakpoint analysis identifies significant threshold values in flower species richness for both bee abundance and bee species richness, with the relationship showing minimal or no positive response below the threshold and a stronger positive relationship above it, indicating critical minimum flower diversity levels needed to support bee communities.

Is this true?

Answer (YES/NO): NO